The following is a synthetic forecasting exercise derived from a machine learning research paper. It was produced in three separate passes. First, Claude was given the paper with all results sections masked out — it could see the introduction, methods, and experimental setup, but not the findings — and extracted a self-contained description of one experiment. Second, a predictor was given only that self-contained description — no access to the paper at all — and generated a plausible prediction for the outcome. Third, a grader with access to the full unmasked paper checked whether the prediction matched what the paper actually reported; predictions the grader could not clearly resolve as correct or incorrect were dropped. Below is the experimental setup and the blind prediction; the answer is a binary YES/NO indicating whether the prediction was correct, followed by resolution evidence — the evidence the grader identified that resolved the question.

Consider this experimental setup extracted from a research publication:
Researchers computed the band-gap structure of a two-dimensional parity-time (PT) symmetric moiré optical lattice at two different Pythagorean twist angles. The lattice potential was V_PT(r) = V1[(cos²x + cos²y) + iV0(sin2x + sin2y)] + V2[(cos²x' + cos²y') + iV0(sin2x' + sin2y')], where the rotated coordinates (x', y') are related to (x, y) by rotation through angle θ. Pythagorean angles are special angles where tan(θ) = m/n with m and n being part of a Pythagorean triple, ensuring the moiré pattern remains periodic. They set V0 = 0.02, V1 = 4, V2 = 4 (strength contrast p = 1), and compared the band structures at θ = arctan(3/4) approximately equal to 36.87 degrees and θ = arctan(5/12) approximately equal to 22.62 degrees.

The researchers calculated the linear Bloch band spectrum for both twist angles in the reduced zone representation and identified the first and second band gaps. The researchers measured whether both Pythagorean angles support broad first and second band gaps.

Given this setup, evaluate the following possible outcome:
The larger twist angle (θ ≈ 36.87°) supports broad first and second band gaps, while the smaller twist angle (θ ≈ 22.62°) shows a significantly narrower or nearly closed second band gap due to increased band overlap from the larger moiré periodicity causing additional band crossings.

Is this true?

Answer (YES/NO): NO